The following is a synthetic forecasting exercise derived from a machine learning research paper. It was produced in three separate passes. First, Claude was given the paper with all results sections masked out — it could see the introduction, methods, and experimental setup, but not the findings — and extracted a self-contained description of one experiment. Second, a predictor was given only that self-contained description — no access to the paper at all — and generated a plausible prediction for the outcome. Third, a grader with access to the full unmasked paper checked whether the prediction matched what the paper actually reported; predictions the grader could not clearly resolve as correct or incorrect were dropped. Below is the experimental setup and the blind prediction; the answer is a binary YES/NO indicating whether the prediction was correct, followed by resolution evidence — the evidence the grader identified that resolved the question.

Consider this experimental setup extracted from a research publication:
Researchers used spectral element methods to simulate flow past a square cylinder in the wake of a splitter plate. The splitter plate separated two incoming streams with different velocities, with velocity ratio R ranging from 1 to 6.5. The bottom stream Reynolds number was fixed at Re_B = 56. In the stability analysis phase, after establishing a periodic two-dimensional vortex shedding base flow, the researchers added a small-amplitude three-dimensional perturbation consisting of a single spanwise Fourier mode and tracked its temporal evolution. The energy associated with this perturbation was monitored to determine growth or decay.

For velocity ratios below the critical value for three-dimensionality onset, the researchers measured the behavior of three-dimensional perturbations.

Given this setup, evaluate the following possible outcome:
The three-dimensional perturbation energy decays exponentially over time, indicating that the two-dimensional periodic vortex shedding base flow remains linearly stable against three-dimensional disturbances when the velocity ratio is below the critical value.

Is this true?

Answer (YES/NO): YES